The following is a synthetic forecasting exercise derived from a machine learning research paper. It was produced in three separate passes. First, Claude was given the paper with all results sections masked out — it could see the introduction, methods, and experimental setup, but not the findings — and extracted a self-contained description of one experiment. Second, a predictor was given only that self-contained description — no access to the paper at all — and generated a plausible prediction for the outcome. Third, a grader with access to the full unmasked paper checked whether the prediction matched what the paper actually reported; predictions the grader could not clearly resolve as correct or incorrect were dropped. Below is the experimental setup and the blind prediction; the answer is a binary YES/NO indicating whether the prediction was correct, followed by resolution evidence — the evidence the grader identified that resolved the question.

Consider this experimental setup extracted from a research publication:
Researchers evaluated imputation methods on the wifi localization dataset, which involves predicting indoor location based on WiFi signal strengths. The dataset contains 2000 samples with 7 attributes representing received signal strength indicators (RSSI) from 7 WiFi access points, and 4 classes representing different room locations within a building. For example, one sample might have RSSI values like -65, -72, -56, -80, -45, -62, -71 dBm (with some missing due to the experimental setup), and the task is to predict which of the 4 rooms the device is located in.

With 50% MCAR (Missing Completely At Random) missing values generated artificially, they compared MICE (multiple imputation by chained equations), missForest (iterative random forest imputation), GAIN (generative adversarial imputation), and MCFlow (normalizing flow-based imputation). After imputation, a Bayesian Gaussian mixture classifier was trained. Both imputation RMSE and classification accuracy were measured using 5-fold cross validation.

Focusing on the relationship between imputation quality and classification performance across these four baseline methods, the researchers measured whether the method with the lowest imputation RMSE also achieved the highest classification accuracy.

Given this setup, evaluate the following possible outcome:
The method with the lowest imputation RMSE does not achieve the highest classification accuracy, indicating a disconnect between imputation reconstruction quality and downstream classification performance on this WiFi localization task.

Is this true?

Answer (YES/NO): YES